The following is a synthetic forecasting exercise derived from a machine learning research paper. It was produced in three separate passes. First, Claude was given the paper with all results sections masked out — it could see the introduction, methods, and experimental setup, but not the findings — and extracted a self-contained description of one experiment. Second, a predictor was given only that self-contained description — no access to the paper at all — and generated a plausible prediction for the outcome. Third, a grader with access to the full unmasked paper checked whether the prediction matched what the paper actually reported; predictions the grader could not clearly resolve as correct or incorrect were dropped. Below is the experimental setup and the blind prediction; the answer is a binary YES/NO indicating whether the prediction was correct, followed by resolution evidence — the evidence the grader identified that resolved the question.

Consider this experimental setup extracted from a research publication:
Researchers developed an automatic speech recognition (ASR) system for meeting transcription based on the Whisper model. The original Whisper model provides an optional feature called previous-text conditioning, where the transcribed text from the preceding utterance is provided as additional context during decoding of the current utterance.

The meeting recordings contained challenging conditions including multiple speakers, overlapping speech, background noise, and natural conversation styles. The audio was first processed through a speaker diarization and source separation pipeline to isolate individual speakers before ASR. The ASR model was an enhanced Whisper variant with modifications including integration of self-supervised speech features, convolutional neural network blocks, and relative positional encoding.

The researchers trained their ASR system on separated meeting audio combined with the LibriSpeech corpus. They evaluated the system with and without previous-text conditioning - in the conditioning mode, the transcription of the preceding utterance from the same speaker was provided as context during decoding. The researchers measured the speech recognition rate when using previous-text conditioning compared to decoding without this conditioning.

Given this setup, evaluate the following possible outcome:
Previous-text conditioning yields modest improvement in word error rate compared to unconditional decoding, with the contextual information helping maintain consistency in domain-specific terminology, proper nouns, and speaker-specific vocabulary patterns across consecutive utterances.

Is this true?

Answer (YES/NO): YES